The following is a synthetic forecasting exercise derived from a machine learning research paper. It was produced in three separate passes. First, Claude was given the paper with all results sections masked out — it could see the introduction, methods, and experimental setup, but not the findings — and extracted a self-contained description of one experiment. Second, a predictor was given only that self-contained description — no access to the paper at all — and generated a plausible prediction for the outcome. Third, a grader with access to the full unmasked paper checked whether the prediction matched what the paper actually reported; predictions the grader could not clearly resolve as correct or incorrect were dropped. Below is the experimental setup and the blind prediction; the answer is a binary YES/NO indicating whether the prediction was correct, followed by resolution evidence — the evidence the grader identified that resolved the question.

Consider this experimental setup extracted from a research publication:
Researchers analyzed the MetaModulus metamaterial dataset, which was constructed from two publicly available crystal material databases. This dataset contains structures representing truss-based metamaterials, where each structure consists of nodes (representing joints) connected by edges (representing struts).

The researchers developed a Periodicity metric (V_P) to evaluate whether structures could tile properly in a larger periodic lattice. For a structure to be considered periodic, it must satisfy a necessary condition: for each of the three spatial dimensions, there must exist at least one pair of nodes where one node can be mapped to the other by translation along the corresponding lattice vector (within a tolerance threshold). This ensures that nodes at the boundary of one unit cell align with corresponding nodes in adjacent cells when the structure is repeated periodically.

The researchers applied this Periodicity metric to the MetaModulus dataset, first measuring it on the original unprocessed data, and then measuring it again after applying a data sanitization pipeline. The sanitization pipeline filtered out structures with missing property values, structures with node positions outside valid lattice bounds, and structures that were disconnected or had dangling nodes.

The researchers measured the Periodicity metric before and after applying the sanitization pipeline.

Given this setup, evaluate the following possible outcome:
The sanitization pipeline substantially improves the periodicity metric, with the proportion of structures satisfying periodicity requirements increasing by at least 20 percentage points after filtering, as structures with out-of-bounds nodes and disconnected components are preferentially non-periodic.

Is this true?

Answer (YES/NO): NO